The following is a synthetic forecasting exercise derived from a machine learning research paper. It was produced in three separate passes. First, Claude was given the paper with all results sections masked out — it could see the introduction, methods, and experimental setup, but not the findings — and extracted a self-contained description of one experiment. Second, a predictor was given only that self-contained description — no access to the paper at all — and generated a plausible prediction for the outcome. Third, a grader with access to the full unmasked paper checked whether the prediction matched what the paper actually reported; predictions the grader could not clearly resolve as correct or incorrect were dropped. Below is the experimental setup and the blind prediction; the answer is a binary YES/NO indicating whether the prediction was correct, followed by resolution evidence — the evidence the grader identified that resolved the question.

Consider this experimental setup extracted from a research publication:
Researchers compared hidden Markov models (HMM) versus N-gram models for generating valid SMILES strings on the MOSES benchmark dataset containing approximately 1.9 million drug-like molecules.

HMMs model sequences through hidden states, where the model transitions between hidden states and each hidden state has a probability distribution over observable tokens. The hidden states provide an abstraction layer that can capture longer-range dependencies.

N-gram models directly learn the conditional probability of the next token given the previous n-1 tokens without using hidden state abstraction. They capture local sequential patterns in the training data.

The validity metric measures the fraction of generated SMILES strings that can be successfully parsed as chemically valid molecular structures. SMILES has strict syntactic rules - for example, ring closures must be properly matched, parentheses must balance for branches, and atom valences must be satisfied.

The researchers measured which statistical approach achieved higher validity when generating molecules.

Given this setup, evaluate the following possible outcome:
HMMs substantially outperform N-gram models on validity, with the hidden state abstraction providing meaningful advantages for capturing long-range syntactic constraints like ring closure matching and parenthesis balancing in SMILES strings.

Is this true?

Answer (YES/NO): NO